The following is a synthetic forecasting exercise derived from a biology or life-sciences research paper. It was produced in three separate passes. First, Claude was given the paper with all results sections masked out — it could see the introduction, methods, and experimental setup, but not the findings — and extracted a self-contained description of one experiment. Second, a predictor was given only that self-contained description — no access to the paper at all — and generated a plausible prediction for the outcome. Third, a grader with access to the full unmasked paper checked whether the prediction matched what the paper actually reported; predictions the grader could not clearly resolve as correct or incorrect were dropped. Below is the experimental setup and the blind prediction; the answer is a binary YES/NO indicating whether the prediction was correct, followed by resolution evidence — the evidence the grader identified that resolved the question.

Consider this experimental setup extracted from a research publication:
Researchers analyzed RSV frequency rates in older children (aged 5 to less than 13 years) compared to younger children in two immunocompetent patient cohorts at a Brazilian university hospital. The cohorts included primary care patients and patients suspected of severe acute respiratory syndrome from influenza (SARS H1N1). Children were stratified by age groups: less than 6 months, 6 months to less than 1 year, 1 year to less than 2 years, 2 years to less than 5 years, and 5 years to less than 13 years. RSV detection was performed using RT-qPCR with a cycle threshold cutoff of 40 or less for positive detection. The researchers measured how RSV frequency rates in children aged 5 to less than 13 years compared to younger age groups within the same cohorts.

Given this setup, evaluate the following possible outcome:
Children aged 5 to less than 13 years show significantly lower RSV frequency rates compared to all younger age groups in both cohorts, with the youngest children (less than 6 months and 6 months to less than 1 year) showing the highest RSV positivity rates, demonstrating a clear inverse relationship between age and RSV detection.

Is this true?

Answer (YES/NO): NO